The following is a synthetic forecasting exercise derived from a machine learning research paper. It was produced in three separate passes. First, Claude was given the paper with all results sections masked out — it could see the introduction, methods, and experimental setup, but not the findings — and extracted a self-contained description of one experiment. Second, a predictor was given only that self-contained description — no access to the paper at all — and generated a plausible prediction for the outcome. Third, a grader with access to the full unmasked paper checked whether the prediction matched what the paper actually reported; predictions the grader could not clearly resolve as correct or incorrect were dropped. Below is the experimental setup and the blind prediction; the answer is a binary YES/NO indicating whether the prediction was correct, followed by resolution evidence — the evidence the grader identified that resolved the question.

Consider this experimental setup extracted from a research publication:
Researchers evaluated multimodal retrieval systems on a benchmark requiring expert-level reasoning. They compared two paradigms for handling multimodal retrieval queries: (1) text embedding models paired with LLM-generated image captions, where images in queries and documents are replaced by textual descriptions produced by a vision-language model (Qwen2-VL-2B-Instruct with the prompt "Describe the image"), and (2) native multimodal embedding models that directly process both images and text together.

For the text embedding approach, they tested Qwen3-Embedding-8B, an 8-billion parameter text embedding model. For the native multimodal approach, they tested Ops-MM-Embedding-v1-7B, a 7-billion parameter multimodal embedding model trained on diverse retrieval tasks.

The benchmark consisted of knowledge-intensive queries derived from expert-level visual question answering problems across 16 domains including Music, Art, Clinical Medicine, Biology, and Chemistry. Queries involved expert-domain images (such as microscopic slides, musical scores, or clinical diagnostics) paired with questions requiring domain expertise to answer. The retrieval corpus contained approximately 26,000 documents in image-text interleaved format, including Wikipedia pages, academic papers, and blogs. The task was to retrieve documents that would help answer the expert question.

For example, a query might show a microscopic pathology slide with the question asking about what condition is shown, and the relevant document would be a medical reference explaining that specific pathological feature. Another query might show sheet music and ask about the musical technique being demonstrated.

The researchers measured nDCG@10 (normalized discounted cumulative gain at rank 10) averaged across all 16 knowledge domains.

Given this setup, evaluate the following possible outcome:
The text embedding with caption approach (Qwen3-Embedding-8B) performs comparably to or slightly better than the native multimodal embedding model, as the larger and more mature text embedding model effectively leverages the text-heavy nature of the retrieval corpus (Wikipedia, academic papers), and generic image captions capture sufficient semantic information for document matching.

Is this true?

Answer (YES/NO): YES